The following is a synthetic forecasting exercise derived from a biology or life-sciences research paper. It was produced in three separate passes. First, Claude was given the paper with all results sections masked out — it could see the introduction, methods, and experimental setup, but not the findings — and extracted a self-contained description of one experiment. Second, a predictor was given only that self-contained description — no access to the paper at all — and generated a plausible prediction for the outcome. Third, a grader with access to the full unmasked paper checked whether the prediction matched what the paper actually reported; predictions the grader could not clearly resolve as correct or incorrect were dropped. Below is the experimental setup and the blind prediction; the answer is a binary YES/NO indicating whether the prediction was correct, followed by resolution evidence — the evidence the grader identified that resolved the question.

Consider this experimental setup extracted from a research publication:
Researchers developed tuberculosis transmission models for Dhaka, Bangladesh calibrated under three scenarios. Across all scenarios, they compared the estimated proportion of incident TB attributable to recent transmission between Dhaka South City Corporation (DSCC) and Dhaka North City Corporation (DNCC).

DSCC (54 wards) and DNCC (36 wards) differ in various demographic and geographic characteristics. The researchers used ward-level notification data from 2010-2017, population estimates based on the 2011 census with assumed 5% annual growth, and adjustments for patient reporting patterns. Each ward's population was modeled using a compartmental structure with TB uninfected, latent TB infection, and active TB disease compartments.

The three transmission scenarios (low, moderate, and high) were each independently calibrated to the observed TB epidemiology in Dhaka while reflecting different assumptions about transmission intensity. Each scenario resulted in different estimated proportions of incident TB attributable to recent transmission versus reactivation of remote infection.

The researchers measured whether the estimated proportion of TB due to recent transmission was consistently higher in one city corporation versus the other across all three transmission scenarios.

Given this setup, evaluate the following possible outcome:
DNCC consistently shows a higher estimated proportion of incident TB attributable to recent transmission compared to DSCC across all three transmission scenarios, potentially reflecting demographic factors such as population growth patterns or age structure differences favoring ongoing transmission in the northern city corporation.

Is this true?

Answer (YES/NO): NO